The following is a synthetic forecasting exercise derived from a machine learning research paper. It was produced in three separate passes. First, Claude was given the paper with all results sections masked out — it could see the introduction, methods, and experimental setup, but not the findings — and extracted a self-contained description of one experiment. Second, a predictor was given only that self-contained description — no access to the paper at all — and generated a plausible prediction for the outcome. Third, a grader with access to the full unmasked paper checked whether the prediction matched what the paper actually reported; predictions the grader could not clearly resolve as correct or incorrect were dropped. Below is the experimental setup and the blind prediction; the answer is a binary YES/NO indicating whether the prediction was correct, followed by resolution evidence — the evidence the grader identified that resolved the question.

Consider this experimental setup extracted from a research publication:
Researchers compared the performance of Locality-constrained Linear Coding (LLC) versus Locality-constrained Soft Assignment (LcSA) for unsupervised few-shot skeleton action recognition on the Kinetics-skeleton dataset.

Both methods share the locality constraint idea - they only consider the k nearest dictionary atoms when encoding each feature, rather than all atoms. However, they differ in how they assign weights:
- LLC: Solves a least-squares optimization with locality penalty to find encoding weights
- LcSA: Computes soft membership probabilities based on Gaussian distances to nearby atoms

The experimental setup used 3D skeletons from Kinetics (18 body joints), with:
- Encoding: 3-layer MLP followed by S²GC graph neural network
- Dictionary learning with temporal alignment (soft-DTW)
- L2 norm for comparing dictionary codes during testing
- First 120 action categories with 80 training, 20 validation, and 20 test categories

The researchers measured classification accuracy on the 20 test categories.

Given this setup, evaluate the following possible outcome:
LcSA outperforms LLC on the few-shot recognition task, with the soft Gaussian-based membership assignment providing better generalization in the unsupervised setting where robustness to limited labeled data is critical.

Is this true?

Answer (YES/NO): YES